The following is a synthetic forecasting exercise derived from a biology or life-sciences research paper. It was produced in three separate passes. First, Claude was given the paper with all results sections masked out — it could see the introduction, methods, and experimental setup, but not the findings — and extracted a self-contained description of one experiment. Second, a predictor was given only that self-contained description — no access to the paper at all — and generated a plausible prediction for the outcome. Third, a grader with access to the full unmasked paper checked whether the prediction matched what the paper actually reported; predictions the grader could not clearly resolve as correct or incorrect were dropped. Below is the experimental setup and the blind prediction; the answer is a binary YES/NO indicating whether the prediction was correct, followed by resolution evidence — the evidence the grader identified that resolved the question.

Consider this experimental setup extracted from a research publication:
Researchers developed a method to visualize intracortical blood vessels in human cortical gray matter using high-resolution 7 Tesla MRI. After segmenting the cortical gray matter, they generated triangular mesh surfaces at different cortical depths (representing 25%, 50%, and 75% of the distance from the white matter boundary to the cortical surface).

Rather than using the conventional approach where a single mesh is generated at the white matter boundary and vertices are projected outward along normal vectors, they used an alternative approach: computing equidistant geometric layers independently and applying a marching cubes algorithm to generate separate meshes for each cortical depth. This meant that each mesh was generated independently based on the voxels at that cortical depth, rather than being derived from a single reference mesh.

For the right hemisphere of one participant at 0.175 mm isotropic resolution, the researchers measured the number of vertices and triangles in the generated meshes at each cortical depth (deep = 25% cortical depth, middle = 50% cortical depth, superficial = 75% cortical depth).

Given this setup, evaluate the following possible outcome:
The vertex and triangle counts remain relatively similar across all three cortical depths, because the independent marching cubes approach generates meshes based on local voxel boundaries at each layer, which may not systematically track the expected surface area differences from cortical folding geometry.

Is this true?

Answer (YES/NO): NO